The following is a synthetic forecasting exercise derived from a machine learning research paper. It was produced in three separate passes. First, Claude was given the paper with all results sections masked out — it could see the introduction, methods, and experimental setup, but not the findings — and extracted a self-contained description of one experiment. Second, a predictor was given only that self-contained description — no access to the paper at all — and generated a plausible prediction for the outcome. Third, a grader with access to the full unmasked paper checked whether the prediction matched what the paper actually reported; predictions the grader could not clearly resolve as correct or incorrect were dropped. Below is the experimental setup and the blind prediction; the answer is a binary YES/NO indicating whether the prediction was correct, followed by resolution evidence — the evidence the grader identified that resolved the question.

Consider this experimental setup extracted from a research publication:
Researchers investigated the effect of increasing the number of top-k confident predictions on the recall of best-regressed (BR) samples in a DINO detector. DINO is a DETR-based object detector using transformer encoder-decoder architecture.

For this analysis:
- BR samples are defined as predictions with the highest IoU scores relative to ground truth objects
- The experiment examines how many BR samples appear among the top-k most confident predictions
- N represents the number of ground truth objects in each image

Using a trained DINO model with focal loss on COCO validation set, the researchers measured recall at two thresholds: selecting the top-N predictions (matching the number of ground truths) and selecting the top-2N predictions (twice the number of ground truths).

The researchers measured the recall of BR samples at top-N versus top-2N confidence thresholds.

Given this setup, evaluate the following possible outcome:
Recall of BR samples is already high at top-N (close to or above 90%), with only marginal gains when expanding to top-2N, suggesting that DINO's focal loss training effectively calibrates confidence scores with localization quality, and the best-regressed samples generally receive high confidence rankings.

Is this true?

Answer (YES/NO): NO